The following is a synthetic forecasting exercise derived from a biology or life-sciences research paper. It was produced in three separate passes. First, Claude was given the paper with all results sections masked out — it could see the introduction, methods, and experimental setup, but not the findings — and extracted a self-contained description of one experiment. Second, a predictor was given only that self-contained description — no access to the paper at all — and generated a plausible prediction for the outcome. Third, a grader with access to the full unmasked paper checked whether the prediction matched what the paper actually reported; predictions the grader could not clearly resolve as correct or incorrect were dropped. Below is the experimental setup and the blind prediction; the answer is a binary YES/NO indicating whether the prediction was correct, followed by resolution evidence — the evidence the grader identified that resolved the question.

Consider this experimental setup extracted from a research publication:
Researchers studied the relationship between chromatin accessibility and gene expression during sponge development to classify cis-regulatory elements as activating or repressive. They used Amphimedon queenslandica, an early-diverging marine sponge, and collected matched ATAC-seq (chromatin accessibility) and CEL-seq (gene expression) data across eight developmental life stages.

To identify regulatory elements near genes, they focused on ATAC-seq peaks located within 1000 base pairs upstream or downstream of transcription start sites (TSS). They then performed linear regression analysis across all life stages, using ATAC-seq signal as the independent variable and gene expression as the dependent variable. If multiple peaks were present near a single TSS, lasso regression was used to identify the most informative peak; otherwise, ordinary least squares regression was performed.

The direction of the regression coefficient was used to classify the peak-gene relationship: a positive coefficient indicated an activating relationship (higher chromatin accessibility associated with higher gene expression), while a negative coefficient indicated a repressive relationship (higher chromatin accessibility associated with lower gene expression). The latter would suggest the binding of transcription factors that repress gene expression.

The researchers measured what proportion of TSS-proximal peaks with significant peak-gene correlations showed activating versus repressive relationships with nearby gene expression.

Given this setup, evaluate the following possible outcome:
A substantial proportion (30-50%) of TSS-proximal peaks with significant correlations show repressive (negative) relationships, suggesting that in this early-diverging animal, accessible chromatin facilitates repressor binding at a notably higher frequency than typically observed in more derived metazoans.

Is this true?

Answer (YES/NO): YES